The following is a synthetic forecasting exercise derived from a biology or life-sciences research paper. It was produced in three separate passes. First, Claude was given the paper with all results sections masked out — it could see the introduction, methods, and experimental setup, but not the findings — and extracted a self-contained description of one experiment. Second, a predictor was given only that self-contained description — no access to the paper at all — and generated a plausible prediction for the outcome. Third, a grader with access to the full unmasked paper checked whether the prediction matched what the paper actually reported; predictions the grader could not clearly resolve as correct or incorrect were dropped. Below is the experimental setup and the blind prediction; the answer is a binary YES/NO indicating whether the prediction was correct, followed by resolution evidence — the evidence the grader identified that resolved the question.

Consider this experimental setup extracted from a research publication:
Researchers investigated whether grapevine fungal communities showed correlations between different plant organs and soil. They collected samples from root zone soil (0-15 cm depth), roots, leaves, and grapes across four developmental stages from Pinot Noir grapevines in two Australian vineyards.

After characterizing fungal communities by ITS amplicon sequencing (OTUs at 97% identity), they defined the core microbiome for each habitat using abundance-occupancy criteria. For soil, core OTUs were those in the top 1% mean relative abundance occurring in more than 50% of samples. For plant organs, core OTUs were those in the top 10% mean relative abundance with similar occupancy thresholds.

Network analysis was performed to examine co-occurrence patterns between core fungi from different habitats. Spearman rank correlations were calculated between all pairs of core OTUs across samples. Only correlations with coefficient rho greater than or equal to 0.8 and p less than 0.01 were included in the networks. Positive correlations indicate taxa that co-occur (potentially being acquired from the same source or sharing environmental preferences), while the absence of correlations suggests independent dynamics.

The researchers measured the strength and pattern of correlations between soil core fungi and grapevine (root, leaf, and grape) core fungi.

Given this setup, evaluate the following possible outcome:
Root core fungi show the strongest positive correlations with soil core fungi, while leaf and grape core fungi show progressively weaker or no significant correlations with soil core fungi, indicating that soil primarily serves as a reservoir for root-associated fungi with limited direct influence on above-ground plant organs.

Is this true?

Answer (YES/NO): NO